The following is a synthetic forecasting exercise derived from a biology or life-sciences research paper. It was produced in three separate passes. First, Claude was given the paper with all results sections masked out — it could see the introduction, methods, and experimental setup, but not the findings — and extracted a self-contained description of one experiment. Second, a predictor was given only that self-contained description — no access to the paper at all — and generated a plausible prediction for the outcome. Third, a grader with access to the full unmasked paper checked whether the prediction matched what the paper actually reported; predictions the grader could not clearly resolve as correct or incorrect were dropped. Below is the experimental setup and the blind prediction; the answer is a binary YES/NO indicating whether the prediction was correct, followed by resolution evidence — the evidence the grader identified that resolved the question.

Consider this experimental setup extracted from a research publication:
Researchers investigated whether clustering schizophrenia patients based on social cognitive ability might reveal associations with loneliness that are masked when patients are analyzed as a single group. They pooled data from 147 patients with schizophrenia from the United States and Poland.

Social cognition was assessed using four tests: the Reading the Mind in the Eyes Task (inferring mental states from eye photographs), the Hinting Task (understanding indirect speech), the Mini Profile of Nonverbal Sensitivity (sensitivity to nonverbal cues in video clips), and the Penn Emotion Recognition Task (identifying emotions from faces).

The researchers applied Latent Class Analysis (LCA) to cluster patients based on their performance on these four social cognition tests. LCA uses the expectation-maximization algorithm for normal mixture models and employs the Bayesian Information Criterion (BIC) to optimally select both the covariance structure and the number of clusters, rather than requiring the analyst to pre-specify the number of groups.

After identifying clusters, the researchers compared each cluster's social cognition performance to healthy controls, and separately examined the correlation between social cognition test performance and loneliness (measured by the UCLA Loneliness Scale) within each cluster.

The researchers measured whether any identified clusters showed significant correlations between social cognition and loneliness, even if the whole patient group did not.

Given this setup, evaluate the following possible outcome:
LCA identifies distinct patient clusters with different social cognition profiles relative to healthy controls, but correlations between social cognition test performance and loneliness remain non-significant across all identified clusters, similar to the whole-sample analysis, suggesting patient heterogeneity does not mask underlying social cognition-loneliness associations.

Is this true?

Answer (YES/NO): NO